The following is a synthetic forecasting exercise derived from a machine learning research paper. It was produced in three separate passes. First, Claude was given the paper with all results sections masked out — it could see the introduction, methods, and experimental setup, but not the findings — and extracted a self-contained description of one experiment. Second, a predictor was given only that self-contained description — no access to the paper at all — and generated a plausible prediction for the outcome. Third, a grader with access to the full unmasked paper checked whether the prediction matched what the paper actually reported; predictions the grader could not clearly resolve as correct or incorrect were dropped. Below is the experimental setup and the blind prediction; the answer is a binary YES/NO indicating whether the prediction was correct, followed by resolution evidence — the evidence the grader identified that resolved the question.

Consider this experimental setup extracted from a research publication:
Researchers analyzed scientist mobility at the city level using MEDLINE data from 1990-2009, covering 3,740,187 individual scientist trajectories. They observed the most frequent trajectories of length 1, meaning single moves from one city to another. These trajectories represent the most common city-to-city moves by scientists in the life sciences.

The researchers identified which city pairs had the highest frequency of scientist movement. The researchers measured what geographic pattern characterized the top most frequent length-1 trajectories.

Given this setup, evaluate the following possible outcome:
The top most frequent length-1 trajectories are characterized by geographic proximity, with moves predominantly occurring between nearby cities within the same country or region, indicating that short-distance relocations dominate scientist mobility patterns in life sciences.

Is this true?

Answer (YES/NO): YES